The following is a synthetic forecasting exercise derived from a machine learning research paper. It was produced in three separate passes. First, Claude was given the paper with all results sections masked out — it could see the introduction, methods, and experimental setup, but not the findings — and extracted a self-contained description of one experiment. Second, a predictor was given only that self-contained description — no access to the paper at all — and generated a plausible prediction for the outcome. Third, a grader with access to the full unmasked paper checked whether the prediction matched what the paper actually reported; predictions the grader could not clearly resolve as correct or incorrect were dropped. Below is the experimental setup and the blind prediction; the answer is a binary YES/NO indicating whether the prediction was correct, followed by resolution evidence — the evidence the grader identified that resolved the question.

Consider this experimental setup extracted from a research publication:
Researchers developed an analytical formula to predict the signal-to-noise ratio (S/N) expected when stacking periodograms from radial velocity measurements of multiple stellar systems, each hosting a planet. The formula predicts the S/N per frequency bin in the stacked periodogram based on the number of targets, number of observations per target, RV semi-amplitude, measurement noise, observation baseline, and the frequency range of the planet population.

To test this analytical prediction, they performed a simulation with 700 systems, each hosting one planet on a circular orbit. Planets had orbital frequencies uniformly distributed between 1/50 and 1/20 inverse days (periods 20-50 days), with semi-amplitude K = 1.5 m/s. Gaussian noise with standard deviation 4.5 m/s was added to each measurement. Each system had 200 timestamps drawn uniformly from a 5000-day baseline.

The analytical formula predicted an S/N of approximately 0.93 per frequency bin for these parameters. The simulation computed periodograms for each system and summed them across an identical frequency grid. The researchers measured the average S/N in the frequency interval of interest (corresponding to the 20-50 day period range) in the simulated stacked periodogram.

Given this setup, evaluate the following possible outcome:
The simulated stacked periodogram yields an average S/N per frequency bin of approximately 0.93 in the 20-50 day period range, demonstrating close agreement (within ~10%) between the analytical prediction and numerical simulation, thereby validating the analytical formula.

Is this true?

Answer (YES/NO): NO